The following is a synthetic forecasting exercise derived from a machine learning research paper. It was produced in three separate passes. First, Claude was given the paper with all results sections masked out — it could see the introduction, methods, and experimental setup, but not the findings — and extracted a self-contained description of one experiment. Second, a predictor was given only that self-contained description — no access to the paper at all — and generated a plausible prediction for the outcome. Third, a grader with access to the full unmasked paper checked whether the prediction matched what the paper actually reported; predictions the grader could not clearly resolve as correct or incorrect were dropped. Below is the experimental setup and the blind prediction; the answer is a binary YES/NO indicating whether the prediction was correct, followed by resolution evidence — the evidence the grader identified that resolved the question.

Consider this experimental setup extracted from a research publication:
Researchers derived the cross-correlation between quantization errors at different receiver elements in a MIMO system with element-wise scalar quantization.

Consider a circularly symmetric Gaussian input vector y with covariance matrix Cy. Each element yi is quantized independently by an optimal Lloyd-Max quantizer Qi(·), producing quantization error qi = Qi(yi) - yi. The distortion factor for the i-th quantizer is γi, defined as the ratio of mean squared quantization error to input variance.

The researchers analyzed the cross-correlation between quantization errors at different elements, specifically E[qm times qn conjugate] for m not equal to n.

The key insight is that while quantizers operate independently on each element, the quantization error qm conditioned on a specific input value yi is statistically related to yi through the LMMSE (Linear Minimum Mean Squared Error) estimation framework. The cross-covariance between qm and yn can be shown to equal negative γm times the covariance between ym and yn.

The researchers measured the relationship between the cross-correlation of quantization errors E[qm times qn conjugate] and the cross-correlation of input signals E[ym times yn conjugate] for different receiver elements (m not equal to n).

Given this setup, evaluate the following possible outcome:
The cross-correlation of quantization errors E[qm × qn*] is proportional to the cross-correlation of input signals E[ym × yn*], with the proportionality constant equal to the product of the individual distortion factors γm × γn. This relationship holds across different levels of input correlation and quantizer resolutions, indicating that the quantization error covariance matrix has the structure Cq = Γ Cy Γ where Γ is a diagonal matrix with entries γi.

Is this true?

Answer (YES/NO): NO